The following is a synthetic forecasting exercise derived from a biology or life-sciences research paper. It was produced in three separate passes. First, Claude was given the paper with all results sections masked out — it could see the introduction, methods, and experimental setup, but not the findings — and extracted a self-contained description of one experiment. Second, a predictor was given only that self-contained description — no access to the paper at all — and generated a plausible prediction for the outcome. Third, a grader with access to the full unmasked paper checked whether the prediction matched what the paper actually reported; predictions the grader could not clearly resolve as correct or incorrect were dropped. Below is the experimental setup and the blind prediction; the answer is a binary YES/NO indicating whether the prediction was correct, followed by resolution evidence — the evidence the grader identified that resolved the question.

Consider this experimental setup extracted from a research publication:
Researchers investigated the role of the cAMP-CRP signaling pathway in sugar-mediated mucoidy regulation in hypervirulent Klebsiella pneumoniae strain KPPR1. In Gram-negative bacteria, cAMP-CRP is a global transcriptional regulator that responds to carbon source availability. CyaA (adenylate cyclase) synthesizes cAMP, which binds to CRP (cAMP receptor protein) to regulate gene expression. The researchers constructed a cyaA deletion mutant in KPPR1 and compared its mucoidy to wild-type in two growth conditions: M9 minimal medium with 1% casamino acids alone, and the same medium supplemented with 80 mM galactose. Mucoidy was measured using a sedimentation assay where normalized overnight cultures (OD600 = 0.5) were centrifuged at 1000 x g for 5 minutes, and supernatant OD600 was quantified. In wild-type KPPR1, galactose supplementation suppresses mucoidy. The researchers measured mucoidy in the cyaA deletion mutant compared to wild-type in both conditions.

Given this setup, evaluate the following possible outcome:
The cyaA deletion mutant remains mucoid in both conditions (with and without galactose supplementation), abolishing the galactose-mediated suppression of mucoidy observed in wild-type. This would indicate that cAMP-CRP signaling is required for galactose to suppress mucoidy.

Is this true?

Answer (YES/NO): NO